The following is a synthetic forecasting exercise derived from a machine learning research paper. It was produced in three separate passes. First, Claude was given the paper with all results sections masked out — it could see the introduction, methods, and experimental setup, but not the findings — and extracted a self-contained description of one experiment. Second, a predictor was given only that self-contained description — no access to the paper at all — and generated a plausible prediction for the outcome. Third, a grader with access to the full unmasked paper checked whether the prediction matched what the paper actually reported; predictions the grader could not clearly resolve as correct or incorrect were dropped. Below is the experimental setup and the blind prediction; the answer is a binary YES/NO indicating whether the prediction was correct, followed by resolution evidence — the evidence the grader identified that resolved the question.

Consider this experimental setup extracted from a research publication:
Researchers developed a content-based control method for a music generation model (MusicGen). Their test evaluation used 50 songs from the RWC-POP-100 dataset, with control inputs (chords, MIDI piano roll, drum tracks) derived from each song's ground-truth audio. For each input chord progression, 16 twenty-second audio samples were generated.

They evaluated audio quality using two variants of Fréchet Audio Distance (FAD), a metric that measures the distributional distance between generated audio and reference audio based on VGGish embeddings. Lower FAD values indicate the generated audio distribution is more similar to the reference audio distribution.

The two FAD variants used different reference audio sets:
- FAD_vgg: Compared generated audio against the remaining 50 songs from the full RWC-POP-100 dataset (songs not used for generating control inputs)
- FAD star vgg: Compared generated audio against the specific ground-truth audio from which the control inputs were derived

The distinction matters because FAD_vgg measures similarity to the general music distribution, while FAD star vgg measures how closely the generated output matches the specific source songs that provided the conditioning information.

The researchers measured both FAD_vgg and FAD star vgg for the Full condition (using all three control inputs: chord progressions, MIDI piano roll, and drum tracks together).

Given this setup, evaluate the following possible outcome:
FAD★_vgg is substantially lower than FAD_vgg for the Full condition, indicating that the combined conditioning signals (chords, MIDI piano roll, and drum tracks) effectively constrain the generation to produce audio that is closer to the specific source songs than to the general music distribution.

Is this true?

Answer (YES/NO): NO